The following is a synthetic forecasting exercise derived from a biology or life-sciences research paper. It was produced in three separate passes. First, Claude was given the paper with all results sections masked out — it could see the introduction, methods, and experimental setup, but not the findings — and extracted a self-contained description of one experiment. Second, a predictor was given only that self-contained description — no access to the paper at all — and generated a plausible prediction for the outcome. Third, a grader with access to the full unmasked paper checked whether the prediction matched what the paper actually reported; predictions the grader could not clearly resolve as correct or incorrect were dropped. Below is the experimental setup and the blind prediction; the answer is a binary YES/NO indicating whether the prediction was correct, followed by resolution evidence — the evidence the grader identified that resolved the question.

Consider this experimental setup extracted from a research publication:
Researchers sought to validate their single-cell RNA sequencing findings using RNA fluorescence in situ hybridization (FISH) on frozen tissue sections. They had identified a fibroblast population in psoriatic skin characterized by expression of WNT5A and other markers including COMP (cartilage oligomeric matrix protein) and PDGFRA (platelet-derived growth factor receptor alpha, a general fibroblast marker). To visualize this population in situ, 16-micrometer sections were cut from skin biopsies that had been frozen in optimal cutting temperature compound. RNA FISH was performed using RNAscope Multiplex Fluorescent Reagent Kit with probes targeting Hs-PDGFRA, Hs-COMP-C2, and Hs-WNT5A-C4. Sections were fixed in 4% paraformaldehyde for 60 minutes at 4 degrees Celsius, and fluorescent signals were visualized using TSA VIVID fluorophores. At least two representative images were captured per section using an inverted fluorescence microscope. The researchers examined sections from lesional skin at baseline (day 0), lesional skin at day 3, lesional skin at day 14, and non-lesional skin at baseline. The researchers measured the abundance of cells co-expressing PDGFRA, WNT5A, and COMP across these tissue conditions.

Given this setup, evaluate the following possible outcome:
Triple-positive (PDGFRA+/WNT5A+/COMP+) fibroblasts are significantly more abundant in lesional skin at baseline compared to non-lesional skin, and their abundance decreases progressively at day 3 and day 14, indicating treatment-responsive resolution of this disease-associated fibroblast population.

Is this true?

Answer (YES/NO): NO